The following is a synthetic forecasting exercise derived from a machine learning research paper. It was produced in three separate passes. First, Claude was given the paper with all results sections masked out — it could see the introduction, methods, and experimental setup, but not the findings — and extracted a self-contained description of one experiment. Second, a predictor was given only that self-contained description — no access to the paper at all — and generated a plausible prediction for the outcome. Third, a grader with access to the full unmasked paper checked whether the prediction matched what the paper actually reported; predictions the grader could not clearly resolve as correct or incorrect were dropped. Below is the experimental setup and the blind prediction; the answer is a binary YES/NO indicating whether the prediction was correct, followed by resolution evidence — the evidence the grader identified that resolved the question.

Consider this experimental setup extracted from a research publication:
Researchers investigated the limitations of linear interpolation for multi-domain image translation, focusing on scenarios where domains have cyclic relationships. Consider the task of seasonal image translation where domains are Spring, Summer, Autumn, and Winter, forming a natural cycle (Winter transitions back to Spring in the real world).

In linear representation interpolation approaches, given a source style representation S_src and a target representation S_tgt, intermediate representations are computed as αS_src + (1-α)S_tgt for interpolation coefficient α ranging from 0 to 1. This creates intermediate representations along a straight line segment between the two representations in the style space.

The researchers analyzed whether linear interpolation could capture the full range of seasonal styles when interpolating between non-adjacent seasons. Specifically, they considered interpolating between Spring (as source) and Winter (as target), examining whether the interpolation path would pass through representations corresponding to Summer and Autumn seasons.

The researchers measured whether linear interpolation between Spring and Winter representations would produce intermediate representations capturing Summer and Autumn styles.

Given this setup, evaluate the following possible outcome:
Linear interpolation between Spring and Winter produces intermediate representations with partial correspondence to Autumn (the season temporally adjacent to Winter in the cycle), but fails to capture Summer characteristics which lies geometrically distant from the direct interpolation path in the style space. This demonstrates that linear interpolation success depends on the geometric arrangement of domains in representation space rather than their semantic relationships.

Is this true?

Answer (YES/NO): NO